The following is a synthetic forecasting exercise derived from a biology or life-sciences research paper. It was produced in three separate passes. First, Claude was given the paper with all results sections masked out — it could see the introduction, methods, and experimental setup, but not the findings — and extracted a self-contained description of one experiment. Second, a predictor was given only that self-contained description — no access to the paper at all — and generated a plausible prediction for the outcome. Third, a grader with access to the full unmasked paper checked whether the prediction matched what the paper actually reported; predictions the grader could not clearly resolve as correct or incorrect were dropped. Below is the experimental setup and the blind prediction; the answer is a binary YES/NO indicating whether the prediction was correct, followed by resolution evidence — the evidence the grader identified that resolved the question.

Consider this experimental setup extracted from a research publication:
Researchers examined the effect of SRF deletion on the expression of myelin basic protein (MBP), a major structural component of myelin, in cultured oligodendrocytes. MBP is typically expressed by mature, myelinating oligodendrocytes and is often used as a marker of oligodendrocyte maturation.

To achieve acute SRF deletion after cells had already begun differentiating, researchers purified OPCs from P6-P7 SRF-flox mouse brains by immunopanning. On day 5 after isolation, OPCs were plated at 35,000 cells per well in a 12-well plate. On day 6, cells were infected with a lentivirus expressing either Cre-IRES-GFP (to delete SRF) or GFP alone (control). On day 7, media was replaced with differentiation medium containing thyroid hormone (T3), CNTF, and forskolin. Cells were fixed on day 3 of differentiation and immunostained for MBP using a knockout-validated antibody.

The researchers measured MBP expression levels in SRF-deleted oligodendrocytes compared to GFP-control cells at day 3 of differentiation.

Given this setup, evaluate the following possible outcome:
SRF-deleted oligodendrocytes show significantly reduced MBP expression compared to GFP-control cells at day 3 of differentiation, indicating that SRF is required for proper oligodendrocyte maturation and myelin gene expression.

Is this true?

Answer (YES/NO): NO